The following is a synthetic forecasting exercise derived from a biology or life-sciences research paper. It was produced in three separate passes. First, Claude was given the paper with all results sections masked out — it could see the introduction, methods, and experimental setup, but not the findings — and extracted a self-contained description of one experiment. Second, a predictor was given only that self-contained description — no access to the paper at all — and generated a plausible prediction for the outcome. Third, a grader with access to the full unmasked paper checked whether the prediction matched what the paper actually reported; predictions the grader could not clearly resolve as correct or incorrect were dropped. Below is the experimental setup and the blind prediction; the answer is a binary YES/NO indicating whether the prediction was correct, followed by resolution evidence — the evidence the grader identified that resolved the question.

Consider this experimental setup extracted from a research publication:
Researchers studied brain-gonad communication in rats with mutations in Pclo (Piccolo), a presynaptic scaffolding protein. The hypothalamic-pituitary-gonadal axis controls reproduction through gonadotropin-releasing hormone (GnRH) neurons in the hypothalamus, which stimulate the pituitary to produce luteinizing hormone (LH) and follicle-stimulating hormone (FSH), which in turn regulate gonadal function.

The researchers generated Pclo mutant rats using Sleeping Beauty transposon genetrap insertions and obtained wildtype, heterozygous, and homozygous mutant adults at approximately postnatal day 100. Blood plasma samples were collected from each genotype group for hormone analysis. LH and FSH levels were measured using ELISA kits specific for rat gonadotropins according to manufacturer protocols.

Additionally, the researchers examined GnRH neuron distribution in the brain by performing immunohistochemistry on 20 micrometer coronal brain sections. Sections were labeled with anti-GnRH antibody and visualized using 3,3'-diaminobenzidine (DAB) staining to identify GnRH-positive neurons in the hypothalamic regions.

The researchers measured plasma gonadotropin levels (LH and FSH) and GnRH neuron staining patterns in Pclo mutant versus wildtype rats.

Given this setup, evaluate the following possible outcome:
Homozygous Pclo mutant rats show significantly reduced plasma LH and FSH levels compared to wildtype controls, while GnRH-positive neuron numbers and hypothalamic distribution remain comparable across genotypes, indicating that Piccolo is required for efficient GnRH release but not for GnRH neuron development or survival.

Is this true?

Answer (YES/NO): YES